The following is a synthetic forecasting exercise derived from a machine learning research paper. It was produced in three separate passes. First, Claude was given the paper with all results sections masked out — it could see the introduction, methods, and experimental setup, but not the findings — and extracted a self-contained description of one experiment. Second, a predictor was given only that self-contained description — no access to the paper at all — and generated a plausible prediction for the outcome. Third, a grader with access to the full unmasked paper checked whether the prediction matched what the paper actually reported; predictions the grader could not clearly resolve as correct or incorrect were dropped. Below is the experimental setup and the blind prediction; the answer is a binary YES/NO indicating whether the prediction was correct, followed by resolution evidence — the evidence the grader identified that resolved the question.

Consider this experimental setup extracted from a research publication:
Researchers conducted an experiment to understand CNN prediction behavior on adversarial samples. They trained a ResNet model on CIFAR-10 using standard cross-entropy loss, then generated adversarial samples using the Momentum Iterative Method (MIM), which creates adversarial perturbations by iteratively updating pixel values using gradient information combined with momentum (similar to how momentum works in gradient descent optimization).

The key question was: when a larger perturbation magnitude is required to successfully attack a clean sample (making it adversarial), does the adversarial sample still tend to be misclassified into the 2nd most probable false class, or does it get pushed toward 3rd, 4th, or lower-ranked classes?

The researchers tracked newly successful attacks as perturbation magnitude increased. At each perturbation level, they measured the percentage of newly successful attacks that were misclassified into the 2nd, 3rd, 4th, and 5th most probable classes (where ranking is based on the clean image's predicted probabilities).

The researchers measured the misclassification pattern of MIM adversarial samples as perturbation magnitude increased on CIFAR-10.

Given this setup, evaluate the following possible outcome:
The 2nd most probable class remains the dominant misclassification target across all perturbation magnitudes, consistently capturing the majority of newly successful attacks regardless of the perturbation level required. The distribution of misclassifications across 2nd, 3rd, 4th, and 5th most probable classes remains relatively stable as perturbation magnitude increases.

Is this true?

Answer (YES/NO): YES